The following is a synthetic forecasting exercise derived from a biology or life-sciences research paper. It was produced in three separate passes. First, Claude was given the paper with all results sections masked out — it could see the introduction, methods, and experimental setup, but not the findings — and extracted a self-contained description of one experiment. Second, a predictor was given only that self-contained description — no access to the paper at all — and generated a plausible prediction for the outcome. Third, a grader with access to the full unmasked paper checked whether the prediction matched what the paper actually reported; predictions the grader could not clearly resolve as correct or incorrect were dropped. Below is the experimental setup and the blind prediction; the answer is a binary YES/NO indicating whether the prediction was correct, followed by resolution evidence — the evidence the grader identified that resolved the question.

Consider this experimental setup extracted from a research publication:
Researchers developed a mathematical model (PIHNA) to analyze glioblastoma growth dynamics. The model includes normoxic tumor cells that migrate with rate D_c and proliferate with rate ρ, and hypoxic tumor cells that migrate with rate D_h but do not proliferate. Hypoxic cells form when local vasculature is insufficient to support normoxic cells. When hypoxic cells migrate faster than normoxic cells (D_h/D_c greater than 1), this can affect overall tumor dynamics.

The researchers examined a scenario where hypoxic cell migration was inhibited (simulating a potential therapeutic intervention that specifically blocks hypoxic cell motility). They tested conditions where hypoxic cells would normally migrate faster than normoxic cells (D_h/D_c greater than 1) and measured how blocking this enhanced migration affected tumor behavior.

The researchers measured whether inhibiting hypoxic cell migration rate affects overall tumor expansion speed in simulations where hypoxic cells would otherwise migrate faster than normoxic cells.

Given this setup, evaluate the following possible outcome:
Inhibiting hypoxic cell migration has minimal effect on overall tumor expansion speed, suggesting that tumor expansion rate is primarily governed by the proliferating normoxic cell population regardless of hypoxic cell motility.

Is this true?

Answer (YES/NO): NO